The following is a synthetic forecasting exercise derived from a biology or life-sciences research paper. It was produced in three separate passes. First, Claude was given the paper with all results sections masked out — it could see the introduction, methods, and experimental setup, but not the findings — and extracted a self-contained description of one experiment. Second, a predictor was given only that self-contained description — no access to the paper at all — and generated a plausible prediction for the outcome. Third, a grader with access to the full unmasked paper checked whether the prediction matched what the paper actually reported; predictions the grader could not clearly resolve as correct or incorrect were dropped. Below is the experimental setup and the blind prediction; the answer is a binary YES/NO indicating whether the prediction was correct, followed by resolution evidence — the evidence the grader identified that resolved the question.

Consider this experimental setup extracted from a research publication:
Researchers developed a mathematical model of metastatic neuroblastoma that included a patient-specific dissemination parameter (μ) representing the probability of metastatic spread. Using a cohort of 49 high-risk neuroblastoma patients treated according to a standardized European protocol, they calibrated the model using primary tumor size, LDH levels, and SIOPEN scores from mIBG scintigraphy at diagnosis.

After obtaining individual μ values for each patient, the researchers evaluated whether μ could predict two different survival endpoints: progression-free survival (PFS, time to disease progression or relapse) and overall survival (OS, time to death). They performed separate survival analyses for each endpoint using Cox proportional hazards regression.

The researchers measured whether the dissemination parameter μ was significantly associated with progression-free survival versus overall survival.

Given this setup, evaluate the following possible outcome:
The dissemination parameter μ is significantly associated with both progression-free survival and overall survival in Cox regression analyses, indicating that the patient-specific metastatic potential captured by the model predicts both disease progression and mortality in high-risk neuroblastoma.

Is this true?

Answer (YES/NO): NO